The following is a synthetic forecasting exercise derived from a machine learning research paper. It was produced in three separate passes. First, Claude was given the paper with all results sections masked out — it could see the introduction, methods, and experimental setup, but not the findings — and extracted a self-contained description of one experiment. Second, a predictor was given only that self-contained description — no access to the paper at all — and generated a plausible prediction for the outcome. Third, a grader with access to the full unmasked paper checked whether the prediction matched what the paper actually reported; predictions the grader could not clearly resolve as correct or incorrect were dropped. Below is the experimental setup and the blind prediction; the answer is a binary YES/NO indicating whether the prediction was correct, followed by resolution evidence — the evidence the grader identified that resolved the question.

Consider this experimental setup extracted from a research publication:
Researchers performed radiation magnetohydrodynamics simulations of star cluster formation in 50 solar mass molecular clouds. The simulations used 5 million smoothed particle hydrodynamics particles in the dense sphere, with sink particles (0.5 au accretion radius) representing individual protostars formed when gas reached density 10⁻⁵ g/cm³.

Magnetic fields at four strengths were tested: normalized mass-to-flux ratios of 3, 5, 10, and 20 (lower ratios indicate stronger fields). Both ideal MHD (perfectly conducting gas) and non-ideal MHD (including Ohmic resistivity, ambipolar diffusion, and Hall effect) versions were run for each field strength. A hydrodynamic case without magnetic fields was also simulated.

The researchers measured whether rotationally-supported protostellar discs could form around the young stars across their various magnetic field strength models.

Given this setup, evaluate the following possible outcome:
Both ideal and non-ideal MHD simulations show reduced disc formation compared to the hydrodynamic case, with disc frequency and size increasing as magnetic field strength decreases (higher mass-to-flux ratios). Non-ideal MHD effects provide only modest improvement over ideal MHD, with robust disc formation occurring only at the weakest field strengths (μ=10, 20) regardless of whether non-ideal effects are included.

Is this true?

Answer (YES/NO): NO